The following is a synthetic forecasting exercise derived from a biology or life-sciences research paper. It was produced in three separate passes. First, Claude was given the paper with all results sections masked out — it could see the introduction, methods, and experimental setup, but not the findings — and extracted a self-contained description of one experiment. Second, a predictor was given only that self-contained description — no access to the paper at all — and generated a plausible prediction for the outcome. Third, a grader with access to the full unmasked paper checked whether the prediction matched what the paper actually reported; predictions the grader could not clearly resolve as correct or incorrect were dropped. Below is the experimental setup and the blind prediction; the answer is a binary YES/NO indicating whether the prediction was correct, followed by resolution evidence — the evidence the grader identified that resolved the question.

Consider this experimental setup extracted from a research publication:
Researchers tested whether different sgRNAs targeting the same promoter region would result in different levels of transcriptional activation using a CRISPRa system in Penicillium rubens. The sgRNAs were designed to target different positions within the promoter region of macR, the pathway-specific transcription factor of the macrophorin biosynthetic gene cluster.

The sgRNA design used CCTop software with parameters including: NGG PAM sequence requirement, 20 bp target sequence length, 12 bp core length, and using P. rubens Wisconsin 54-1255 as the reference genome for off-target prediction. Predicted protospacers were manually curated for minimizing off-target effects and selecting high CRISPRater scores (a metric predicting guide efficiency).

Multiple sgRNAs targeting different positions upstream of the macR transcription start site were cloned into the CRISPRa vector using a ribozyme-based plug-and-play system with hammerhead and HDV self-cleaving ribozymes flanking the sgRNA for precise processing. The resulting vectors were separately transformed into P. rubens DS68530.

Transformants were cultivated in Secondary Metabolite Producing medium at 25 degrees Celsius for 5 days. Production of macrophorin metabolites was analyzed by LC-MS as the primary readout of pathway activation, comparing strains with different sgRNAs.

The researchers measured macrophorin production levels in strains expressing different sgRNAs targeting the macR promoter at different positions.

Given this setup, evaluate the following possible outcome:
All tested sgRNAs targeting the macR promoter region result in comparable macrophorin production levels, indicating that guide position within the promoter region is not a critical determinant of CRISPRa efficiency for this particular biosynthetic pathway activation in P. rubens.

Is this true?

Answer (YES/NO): NO